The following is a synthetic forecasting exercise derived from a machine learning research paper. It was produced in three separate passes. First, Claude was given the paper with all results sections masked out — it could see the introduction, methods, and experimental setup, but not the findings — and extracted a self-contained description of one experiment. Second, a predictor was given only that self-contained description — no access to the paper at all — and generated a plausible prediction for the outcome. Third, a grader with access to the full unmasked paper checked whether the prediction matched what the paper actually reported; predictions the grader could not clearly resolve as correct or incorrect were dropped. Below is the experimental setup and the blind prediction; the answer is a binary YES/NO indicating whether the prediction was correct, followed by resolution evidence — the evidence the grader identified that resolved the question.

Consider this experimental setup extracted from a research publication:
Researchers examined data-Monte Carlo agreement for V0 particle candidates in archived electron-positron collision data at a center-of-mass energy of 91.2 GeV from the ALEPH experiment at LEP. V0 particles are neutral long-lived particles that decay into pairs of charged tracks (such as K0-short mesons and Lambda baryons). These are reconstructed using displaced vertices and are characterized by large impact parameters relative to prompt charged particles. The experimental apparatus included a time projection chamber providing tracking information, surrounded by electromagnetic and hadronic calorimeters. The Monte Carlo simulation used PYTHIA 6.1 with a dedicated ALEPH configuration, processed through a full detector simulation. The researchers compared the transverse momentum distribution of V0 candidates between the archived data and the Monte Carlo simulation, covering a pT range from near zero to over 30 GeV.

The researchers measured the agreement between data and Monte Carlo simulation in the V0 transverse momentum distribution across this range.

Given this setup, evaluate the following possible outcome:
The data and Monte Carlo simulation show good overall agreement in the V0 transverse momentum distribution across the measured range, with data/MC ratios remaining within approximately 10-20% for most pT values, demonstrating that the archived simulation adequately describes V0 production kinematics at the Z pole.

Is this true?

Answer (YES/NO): NO